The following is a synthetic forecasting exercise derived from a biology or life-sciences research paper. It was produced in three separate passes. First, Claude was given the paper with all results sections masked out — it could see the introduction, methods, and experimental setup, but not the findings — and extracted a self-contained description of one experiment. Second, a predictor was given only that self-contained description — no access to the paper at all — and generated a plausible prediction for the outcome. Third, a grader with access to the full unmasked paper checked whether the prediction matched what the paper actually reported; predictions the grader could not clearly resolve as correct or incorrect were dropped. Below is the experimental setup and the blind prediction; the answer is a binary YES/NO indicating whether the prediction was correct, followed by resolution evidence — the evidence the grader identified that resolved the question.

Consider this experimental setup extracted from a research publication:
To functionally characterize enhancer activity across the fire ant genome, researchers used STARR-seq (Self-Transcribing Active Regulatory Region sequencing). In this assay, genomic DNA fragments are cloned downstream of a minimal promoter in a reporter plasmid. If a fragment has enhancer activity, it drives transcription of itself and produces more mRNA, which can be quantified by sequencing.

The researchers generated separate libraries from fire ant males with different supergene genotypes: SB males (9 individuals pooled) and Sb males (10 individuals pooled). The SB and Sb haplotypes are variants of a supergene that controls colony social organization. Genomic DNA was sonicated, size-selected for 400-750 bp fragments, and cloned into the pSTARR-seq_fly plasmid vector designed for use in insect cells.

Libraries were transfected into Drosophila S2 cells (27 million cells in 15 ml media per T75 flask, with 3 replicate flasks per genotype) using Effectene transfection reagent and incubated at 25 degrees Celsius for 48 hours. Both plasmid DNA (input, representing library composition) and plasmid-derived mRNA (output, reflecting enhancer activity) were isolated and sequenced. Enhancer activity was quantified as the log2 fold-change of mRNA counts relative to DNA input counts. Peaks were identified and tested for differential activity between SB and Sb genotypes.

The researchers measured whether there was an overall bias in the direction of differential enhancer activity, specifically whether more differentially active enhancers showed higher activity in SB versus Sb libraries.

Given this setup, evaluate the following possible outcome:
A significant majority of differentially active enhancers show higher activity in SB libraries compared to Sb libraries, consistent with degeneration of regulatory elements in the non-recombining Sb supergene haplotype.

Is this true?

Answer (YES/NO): NO